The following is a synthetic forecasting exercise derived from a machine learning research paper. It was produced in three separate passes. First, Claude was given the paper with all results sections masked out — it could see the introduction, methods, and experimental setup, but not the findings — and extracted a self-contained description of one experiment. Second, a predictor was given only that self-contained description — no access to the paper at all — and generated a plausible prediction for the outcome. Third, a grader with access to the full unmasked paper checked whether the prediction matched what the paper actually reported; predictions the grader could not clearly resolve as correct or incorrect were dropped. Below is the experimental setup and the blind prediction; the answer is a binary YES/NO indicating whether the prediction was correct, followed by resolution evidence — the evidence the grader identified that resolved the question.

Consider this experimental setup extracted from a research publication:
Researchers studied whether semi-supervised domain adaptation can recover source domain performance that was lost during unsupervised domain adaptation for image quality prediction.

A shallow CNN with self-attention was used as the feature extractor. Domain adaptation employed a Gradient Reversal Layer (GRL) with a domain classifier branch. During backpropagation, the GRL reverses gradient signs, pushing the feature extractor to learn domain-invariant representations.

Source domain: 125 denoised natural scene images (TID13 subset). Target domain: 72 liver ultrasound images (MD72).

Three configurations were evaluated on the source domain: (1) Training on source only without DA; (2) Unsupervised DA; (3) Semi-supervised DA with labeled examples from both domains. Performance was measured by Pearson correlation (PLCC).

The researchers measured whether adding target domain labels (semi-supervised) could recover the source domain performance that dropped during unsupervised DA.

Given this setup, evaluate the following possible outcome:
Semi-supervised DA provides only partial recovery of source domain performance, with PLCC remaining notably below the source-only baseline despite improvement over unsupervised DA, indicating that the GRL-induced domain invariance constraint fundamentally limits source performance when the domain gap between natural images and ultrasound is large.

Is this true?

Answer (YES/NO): NO